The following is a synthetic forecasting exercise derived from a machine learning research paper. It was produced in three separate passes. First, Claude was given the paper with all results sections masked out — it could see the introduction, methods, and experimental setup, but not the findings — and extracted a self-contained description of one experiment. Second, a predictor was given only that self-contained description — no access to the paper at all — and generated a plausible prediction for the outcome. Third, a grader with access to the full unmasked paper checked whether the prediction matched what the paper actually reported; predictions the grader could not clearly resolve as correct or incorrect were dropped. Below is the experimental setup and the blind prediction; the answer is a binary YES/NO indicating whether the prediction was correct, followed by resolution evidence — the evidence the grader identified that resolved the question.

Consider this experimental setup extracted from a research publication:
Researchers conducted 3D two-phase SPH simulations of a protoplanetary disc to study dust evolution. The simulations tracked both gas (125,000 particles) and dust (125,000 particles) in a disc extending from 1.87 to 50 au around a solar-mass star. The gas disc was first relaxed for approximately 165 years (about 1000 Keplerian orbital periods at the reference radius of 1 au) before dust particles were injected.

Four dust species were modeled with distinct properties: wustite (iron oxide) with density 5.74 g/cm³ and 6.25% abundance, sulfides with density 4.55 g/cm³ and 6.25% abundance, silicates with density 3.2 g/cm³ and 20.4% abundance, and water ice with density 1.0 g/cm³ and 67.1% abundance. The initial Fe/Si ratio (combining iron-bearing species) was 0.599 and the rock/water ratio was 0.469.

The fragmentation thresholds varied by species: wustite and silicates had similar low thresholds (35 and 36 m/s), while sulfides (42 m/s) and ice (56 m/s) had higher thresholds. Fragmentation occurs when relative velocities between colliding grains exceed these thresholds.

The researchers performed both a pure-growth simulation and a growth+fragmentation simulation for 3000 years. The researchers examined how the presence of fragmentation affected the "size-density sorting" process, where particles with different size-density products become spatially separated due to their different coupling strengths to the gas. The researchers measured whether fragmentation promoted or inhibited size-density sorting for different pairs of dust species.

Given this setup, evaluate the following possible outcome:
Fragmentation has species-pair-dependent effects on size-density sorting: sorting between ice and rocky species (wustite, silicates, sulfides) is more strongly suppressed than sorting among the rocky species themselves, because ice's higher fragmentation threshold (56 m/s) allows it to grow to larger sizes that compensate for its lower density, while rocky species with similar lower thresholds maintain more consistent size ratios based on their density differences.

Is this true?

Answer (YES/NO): NO